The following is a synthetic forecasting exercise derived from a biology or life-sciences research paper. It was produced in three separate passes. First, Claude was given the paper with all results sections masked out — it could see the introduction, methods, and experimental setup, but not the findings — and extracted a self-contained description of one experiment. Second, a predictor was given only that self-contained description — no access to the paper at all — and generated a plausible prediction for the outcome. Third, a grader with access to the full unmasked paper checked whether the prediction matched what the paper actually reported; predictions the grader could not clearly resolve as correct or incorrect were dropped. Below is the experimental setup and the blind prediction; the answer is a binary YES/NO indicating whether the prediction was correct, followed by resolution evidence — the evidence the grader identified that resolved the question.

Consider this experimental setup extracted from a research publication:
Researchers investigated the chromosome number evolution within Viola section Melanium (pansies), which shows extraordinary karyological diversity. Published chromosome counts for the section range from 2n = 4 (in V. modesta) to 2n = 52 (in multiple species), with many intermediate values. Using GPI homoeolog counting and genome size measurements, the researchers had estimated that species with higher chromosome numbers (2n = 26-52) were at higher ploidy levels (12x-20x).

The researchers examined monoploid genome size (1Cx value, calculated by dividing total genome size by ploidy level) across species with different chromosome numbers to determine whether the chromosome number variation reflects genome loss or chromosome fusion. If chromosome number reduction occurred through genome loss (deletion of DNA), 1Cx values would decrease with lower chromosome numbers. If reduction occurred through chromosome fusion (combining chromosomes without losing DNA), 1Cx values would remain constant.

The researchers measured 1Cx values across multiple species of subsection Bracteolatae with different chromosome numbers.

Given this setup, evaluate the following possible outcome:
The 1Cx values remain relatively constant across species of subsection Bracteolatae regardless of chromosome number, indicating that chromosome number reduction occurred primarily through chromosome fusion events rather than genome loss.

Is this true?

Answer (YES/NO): YES